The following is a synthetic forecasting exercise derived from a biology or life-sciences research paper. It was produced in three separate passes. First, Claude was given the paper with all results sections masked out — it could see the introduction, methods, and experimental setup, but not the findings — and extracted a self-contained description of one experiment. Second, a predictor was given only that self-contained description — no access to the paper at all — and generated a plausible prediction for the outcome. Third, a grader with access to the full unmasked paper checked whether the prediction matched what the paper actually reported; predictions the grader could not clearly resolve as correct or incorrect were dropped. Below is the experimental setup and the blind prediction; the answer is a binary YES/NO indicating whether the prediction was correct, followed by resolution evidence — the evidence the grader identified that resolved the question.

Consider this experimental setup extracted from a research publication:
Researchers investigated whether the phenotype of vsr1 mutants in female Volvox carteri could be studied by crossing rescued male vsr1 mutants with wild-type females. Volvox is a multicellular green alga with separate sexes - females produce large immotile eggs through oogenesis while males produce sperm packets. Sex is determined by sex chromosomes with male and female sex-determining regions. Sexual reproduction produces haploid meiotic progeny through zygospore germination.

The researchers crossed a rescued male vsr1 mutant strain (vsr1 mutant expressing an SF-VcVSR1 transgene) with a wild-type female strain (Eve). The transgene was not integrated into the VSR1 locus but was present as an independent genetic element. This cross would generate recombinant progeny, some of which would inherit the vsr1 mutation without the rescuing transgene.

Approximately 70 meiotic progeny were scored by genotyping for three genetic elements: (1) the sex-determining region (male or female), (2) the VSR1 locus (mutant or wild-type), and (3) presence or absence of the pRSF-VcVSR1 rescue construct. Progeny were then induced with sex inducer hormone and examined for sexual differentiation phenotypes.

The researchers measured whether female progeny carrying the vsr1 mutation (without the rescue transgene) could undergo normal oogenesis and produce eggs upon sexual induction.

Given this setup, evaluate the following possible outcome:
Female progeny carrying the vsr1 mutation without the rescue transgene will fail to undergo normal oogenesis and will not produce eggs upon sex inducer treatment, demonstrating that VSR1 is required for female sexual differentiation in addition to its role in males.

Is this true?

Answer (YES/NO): YES